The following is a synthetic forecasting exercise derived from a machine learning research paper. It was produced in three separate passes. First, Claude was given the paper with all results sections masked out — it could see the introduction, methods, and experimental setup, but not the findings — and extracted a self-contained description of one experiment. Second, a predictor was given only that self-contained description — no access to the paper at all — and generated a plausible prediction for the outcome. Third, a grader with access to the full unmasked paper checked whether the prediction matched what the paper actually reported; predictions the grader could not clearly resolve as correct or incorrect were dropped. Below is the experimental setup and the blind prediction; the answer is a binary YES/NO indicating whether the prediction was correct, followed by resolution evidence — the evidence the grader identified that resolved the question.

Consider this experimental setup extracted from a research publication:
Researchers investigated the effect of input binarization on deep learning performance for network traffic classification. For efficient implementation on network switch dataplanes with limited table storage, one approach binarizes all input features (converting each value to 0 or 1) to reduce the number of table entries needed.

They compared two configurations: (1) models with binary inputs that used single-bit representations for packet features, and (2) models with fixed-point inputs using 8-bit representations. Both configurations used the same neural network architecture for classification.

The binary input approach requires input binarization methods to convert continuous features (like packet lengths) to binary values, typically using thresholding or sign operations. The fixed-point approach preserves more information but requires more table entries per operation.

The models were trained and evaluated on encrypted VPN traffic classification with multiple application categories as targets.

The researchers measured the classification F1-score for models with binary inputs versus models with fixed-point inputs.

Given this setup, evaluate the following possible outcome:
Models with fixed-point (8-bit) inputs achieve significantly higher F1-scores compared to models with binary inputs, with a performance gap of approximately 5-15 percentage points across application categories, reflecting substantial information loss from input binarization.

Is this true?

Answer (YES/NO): NO